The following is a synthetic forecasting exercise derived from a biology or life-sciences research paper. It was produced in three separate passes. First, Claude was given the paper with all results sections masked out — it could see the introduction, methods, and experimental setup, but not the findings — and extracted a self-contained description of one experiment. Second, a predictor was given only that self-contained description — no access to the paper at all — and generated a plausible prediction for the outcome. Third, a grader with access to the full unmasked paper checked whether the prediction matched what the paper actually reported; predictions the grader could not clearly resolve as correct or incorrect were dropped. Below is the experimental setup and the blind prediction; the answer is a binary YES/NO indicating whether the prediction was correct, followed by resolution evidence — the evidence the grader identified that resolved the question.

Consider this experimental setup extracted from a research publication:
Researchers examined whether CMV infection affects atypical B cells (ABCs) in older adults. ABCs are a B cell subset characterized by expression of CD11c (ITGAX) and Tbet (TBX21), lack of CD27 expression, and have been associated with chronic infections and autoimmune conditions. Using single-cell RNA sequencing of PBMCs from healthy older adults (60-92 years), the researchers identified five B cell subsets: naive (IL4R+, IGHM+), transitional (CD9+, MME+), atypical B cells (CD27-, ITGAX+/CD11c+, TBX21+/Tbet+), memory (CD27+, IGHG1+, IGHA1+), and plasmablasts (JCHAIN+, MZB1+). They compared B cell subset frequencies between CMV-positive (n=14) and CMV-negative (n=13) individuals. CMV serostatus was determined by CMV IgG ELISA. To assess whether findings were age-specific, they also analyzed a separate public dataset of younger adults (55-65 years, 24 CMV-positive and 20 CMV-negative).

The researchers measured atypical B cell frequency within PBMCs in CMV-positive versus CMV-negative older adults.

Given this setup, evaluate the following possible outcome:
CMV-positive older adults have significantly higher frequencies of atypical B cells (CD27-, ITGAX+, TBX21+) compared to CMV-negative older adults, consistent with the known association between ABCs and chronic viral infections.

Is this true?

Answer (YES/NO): YES